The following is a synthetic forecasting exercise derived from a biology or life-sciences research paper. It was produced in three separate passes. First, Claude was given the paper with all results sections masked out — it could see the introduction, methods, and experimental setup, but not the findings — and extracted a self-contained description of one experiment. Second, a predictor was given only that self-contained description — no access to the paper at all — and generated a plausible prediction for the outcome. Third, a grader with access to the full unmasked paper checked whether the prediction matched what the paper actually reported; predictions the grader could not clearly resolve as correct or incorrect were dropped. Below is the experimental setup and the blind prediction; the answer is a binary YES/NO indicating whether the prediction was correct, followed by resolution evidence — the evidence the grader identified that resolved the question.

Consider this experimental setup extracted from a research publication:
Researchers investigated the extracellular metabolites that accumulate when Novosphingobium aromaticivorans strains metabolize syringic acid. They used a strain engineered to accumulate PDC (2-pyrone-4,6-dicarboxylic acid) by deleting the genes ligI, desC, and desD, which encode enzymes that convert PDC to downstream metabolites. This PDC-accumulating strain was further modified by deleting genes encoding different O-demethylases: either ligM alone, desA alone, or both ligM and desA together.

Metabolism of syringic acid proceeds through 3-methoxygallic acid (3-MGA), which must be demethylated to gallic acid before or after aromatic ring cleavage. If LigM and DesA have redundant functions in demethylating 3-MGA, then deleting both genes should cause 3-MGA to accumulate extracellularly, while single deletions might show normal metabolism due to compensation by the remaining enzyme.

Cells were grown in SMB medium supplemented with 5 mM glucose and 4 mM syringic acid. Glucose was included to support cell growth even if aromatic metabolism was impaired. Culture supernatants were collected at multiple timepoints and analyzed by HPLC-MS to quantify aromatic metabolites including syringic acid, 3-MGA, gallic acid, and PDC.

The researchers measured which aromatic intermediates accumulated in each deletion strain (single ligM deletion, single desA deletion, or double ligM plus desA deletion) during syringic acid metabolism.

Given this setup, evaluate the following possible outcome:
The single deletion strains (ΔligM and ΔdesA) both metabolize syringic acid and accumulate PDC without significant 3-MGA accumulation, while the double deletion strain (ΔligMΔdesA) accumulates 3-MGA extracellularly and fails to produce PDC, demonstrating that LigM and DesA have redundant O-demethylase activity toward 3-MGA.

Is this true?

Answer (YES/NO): NO